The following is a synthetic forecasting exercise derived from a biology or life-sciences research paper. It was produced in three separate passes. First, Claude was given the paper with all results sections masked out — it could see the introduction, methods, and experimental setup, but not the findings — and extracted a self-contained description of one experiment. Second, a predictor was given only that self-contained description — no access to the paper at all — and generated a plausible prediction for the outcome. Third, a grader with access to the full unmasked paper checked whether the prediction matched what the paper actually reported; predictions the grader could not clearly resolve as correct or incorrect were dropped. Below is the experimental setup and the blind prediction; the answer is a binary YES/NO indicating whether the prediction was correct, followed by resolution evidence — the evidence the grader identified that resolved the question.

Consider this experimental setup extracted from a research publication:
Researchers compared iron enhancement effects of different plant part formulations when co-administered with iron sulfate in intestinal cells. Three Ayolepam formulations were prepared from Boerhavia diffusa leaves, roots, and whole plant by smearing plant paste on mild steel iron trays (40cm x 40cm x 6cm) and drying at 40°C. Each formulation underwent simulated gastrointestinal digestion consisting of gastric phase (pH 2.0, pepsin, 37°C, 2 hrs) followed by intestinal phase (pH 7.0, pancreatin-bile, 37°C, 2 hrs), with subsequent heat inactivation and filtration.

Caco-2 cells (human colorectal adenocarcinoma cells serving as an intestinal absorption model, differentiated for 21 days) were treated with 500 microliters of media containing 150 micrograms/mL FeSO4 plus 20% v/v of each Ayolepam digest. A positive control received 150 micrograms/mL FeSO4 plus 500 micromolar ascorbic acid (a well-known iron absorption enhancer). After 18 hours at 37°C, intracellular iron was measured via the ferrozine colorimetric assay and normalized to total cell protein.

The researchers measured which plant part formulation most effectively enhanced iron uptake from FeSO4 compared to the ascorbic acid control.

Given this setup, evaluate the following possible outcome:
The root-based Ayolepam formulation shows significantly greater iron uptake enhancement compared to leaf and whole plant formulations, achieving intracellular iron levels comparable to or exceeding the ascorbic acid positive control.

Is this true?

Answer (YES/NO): NO